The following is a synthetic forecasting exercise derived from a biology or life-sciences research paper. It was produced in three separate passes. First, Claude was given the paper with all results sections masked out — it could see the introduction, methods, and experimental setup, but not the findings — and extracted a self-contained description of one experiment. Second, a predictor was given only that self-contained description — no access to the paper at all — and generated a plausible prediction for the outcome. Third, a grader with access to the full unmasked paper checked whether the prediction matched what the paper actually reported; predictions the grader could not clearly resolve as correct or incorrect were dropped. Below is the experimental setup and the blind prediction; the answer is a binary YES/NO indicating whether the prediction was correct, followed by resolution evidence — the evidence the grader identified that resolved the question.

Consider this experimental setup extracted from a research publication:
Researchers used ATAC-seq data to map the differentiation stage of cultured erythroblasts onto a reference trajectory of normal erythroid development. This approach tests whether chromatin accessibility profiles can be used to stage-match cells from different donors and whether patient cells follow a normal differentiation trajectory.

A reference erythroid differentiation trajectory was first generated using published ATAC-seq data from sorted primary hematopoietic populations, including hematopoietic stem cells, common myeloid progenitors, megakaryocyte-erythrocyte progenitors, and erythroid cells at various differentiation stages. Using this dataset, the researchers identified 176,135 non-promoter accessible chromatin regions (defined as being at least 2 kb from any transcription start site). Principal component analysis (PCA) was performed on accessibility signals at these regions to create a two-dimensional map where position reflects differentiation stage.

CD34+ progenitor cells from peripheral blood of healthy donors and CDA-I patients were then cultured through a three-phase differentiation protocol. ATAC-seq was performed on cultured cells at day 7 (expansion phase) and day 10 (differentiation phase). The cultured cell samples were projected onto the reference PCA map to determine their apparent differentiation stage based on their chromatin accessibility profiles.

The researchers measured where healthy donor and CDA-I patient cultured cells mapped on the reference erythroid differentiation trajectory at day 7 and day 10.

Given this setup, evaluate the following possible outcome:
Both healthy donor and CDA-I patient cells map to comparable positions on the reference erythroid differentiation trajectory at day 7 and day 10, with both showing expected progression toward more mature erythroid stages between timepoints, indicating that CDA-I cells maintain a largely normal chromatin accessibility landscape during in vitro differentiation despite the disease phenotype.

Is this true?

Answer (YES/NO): NO